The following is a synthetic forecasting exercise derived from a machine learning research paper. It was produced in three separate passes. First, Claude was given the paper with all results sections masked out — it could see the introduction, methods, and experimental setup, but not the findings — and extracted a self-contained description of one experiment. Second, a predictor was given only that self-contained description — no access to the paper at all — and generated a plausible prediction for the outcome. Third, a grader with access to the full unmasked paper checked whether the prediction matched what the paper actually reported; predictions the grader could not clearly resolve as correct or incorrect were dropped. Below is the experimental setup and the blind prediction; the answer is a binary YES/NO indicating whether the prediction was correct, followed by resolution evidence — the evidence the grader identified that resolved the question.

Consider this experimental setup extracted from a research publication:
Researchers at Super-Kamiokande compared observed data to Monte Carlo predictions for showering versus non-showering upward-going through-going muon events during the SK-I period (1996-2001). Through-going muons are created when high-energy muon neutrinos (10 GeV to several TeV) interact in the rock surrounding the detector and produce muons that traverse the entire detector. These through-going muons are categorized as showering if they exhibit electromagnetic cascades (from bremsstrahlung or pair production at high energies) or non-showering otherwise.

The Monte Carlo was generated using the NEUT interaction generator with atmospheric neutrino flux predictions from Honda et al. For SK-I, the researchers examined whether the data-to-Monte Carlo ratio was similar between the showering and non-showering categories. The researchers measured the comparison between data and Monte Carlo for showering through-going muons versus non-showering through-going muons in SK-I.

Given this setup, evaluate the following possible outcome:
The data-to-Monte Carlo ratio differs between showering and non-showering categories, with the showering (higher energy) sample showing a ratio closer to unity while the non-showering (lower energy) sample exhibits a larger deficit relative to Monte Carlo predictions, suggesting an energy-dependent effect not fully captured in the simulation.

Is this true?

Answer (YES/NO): NO